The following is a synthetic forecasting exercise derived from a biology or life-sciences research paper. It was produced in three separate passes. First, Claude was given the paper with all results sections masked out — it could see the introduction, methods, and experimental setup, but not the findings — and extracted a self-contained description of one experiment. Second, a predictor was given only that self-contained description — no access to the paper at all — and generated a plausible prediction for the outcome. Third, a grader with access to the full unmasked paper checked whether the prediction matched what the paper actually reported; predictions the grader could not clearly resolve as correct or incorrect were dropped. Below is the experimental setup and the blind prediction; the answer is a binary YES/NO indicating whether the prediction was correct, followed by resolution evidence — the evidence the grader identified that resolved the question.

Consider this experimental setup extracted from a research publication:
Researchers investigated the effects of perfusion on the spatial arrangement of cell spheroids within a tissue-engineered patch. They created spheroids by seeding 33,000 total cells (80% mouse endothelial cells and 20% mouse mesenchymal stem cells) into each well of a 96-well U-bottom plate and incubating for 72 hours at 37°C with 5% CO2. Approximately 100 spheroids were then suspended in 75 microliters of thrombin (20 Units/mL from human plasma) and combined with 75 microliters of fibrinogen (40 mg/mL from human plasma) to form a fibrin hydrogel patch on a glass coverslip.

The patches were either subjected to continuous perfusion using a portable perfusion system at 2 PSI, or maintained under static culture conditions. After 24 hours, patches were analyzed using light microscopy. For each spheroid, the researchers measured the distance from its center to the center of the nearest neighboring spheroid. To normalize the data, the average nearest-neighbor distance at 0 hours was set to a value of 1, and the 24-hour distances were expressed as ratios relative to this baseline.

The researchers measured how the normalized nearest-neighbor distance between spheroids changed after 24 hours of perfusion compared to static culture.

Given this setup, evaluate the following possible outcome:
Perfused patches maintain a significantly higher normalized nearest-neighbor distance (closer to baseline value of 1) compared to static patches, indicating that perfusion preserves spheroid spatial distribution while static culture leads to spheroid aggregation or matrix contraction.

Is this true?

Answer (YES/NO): NO